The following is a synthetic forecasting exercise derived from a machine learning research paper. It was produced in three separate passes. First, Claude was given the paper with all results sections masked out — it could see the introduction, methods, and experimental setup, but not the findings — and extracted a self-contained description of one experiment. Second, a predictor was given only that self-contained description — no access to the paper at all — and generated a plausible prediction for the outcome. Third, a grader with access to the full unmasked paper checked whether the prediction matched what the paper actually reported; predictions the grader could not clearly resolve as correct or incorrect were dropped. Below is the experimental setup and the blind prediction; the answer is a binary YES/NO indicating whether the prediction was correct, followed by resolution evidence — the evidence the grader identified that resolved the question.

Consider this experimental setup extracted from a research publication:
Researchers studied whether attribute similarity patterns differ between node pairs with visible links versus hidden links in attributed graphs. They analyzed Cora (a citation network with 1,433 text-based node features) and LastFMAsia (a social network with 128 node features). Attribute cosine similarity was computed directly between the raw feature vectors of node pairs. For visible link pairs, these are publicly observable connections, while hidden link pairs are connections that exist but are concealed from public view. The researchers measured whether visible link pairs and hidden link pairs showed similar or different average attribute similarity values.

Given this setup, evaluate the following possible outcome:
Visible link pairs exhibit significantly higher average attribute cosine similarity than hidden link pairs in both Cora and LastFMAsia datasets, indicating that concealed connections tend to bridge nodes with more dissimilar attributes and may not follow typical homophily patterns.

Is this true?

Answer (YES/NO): NO